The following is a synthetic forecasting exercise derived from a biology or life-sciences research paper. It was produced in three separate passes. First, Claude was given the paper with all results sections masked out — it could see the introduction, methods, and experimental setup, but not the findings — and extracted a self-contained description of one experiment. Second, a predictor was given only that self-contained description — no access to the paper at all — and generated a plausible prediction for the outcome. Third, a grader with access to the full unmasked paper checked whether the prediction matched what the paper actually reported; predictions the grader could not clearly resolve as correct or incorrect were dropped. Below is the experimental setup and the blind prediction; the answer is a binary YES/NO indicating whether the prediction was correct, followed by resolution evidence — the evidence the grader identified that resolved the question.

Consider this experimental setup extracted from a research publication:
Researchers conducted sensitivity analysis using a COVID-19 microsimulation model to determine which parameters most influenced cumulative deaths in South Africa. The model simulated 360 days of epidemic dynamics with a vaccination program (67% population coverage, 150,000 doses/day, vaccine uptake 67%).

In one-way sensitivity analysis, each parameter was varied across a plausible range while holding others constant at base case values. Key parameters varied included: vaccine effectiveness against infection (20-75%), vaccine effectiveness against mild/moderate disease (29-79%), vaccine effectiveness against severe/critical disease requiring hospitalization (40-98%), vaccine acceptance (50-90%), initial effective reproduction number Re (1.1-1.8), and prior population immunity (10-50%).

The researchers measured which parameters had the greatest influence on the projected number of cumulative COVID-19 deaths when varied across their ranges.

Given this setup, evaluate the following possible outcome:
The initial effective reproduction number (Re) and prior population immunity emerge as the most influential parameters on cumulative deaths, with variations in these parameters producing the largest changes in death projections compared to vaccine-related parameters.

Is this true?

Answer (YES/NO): YES